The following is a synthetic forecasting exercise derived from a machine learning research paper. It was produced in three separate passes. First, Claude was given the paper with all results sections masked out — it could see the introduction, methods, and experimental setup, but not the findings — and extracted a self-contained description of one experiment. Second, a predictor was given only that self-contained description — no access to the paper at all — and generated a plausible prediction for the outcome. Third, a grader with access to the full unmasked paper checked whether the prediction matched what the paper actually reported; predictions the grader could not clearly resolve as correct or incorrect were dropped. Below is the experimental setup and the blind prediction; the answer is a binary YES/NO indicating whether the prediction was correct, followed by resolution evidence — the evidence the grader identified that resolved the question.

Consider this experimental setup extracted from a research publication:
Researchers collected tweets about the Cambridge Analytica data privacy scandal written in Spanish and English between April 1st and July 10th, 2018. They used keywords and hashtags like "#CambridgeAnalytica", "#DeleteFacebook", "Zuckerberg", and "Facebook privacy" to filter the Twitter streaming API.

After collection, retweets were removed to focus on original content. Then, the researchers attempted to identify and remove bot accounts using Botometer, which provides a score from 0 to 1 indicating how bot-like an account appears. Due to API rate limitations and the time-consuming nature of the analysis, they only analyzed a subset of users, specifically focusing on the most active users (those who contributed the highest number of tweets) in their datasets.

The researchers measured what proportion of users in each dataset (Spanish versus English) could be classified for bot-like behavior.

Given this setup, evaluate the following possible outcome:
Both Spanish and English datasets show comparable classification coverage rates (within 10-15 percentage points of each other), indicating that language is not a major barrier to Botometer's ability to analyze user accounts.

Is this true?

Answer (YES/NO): NO